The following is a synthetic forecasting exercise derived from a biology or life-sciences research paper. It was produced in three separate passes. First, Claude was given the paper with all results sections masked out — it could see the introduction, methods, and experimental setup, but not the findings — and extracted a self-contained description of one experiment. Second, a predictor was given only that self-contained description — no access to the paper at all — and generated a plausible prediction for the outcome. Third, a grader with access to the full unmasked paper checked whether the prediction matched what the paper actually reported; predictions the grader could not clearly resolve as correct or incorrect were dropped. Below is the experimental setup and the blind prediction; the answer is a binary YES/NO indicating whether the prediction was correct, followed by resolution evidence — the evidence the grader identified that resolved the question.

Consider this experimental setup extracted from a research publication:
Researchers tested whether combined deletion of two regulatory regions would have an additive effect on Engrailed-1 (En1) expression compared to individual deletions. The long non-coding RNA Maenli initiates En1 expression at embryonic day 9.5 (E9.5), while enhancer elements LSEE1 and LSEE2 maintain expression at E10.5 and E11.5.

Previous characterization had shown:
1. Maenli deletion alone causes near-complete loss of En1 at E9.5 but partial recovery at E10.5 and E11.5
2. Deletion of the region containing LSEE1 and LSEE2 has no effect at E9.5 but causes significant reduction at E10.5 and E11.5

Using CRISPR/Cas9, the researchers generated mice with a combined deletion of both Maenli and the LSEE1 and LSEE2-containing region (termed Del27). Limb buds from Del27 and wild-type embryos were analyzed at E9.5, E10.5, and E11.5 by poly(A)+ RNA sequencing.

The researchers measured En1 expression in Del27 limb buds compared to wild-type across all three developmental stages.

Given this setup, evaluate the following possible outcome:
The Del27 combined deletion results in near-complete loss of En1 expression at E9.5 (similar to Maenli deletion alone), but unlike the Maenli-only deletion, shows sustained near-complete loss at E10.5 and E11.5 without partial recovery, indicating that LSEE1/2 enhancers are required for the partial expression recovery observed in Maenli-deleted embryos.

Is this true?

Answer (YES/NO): YES